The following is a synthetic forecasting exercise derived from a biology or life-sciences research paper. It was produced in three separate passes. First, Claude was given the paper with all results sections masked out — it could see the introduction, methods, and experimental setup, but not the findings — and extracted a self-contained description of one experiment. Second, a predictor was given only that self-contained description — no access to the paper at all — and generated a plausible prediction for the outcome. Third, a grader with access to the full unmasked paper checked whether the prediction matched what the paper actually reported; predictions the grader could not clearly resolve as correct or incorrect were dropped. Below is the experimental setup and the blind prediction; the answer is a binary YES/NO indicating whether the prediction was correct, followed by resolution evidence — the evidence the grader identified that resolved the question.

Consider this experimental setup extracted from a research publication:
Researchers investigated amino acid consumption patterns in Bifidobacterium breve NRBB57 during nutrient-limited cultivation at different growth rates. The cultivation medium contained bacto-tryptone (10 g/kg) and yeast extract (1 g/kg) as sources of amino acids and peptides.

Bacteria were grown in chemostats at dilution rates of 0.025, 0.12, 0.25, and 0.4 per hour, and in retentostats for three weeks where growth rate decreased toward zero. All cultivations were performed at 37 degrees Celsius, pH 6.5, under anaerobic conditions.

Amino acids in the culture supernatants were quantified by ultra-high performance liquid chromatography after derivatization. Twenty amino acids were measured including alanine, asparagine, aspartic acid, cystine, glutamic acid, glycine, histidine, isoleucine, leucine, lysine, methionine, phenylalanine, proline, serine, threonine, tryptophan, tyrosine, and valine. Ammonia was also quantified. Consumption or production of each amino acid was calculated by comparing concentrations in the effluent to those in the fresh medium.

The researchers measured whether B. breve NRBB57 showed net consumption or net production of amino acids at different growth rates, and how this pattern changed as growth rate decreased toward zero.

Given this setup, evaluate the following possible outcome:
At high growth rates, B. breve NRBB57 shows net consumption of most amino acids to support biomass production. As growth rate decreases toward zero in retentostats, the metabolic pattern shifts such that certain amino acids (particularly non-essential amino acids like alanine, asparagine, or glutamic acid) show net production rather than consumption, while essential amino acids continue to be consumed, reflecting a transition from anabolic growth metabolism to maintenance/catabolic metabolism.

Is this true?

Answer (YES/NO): NO